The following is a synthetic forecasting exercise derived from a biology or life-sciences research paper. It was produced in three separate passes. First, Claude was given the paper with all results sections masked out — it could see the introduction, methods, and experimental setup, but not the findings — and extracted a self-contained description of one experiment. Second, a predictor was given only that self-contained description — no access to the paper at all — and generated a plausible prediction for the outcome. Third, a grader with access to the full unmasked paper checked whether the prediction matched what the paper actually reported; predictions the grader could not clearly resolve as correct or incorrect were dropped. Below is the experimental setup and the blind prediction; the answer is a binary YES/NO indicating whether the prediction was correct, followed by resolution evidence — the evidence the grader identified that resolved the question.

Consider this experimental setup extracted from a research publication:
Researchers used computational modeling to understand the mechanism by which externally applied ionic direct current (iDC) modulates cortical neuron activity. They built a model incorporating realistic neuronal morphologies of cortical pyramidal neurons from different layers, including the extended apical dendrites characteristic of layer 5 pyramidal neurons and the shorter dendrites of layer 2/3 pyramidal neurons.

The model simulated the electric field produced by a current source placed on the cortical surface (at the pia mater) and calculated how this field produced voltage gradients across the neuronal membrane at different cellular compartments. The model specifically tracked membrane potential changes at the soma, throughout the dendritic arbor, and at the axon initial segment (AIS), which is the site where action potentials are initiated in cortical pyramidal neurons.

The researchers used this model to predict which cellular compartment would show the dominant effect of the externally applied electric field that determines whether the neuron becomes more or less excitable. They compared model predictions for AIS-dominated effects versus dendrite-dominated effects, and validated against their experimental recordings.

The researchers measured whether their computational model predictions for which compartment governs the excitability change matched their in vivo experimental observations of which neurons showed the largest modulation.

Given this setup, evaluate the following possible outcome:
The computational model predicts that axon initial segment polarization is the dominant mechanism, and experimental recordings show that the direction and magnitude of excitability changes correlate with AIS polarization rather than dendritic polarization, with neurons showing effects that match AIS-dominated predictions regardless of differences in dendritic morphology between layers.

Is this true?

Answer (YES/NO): NO